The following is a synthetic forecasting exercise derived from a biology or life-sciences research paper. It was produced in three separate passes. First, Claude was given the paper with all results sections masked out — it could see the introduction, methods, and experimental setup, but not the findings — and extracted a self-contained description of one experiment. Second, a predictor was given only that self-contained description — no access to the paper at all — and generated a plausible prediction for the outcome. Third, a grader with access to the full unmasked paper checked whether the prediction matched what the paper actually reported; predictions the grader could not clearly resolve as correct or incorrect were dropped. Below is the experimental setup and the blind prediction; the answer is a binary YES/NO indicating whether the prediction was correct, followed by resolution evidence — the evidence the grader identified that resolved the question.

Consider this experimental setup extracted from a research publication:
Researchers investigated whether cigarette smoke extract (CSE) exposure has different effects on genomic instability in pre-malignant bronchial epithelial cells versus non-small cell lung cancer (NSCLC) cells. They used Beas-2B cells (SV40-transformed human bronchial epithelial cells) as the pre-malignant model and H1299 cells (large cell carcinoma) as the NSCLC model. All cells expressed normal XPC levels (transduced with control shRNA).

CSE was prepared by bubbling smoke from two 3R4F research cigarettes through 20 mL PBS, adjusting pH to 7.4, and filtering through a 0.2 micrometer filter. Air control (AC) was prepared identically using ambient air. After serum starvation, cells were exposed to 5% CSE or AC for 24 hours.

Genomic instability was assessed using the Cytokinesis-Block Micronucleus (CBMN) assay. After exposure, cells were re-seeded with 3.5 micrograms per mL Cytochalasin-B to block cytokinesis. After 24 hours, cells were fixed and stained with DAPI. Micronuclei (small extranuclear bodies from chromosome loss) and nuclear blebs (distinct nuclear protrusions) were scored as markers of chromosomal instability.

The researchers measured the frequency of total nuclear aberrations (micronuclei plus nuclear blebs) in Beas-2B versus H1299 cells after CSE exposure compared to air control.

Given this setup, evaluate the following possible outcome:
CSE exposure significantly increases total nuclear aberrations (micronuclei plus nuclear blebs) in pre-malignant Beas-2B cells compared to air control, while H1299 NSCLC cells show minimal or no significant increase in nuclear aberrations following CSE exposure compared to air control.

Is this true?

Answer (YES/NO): NO